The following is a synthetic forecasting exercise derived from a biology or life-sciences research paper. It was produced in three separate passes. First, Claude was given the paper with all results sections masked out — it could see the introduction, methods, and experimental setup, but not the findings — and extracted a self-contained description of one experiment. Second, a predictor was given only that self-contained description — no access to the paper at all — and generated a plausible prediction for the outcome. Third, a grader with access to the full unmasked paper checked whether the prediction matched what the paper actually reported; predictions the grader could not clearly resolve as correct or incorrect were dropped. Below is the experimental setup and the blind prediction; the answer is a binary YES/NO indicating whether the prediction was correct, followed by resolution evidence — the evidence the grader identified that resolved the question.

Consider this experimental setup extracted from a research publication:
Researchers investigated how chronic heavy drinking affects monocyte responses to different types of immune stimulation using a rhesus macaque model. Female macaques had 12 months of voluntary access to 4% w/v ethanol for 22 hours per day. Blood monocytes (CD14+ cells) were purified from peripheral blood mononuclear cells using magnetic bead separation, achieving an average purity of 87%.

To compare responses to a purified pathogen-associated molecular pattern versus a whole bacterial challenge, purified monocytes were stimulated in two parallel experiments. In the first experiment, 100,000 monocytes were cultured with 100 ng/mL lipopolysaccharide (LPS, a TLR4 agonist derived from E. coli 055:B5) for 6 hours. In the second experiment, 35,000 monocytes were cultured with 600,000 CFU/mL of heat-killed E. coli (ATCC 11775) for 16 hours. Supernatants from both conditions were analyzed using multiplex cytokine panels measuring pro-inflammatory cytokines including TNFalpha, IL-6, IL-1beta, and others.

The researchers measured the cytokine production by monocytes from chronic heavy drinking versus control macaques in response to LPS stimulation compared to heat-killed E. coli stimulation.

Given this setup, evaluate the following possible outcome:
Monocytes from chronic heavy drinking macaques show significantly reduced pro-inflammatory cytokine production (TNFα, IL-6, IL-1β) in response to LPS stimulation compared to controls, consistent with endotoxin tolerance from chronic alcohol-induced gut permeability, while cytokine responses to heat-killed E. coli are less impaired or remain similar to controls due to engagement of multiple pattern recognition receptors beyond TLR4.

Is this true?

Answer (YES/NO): NO